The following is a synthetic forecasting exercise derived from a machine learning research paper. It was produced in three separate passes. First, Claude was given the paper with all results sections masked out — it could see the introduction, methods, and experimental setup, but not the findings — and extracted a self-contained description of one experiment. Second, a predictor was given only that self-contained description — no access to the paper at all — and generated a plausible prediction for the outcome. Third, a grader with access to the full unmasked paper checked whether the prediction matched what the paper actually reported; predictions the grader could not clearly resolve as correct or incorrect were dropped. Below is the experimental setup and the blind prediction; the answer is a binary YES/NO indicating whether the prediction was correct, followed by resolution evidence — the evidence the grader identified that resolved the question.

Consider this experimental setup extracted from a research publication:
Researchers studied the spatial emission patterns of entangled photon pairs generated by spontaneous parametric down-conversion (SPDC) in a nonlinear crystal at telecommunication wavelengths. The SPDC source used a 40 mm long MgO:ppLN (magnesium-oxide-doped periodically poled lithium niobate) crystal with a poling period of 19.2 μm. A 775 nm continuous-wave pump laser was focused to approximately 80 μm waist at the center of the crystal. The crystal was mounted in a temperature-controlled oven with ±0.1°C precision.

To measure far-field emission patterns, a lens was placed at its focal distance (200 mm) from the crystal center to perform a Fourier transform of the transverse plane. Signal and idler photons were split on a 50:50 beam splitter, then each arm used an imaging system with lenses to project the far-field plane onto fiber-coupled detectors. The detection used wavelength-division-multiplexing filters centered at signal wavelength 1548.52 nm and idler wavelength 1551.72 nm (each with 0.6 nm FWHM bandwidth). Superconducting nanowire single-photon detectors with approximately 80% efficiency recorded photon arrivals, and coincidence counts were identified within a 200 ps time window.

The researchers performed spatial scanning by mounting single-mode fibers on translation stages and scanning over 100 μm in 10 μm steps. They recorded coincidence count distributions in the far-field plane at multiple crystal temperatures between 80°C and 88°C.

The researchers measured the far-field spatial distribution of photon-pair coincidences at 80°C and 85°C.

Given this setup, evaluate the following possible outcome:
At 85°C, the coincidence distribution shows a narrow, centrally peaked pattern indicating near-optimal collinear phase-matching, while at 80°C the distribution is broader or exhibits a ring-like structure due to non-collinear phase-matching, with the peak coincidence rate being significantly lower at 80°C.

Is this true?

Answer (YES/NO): YES